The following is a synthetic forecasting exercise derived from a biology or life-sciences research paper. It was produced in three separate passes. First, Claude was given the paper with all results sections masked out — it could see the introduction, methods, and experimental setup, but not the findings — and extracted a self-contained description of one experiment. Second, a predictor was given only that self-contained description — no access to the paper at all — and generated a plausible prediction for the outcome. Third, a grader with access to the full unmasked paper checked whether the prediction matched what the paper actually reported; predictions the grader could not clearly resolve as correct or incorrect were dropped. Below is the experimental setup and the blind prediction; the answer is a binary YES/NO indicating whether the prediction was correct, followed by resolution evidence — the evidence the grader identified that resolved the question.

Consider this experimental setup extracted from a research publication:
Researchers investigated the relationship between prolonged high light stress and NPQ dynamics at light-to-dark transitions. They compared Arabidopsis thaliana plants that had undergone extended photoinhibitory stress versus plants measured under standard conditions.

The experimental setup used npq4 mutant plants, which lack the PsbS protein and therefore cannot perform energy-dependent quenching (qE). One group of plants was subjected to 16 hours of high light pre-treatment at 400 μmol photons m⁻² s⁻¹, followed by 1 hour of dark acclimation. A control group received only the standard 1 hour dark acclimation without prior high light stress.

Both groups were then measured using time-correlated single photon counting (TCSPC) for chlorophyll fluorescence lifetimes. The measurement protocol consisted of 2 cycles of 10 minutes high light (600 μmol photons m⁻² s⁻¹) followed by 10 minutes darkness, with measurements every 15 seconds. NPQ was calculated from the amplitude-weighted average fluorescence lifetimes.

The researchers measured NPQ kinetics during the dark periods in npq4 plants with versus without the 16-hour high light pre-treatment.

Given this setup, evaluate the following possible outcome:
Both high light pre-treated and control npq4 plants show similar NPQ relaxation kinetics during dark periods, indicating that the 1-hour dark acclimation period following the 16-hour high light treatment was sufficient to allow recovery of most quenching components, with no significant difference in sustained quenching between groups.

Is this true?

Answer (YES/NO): NO